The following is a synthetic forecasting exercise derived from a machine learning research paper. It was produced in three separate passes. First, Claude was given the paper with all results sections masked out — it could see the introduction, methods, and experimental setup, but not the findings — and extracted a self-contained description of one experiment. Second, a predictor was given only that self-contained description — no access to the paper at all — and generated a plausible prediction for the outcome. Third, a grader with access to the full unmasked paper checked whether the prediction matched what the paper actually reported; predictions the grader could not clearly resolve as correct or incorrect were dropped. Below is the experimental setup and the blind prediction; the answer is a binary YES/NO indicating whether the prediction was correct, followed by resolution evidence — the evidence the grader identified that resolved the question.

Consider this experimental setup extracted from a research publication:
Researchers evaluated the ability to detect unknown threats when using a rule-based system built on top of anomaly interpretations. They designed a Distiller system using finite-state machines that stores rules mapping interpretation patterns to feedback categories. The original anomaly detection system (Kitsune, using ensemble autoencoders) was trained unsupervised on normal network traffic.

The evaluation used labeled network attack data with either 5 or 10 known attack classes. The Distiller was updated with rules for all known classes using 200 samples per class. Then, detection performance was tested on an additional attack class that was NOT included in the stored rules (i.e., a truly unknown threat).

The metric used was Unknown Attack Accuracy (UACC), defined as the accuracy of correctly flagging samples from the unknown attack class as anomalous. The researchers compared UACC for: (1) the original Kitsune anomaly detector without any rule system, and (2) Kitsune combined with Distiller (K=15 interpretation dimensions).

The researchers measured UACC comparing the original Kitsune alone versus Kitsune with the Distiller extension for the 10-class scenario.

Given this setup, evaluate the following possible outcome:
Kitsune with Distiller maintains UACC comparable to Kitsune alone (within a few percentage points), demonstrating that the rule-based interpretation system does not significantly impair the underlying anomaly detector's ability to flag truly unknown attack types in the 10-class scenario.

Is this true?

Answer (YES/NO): NO